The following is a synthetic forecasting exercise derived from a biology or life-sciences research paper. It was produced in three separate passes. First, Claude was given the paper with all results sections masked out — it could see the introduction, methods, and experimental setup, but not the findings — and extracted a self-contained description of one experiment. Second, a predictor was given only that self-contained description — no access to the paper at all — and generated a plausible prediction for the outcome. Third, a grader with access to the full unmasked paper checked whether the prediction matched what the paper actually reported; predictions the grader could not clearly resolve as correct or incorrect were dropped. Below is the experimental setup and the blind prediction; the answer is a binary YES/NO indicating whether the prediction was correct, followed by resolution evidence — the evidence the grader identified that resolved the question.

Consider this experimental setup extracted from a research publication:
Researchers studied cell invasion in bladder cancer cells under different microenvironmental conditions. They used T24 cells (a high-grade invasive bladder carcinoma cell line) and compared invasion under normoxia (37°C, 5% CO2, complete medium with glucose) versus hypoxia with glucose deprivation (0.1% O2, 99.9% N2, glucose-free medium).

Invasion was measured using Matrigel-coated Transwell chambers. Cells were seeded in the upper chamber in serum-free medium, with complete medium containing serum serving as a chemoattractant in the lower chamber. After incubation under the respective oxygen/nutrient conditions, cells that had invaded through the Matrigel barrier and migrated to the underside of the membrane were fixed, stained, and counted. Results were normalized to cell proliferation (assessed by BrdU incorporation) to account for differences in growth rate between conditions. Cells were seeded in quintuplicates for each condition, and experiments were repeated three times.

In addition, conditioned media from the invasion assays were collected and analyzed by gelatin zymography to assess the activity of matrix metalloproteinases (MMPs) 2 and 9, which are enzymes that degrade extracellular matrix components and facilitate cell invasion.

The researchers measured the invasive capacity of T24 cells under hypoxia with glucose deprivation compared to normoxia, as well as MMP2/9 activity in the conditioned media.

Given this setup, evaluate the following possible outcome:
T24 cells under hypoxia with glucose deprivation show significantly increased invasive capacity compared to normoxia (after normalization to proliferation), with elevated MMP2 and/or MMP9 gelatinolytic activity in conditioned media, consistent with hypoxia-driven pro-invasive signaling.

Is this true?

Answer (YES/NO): NO